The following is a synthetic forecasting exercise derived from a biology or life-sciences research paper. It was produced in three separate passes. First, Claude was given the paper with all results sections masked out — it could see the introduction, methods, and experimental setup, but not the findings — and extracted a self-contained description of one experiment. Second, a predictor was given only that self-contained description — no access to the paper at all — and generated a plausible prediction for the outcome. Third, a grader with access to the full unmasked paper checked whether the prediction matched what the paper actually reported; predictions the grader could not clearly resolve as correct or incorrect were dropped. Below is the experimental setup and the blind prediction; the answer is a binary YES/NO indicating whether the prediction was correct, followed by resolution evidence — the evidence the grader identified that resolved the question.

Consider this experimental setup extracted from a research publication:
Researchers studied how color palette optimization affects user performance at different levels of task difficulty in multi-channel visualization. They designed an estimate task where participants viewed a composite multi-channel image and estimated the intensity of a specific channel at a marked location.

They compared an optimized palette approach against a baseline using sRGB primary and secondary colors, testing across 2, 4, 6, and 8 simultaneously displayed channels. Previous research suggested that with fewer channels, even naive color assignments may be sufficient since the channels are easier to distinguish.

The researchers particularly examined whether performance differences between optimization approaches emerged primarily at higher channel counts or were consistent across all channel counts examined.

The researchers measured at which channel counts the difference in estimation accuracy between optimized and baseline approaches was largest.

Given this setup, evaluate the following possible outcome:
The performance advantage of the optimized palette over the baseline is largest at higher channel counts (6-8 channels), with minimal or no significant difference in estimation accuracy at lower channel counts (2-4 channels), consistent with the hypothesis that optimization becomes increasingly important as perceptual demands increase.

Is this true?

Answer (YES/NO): NO